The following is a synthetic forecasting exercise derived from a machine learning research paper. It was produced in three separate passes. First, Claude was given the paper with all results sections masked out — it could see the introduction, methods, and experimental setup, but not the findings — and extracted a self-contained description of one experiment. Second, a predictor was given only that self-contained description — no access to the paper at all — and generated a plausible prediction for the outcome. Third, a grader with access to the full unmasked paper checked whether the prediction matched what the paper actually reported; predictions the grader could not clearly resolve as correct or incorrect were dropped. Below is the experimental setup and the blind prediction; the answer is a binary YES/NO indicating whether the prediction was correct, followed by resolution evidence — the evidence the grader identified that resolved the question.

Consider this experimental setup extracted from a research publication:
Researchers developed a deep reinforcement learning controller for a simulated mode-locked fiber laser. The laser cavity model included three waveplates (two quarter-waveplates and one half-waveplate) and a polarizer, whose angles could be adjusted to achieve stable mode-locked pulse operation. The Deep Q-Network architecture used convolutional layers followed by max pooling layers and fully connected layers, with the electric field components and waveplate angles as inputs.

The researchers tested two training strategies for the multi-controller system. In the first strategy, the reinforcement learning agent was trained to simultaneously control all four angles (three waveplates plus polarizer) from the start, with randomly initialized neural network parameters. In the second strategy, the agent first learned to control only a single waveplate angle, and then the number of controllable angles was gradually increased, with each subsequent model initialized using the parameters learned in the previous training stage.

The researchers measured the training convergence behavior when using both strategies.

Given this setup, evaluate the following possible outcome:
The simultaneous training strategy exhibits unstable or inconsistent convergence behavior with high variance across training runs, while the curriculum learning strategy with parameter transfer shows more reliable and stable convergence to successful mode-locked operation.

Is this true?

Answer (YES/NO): YES